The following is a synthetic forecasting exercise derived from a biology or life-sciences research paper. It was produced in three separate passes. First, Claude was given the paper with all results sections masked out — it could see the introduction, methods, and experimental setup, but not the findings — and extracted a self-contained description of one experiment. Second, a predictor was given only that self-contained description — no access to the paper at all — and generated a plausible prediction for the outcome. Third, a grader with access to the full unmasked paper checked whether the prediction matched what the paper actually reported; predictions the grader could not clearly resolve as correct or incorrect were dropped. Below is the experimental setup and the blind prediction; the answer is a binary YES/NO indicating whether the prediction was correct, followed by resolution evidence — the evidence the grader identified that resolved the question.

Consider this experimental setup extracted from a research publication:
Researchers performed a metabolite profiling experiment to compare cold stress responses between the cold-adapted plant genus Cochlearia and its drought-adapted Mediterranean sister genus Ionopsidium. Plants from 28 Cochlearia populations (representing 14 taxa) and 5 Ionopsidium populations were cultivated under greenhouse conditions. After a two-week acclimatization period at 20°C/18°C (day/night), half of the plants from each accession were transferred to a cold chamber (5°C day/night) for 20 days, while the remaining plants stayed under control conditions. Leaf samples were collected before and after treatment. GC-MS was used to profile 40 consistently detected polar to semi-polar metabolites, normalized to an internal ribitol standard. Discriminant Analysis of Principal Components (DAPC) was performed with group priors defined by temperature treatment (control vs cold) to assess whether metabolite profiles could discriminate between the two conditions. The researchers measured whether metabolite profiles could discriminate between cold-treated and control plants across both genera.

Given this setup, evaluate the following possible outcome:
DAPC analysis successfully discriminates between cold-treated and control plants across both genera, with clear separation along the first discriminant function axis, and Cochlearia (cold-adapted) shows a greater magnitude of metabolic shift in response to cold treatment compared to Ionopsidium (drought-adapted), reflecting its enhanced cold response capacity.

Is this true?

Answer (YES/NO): NO